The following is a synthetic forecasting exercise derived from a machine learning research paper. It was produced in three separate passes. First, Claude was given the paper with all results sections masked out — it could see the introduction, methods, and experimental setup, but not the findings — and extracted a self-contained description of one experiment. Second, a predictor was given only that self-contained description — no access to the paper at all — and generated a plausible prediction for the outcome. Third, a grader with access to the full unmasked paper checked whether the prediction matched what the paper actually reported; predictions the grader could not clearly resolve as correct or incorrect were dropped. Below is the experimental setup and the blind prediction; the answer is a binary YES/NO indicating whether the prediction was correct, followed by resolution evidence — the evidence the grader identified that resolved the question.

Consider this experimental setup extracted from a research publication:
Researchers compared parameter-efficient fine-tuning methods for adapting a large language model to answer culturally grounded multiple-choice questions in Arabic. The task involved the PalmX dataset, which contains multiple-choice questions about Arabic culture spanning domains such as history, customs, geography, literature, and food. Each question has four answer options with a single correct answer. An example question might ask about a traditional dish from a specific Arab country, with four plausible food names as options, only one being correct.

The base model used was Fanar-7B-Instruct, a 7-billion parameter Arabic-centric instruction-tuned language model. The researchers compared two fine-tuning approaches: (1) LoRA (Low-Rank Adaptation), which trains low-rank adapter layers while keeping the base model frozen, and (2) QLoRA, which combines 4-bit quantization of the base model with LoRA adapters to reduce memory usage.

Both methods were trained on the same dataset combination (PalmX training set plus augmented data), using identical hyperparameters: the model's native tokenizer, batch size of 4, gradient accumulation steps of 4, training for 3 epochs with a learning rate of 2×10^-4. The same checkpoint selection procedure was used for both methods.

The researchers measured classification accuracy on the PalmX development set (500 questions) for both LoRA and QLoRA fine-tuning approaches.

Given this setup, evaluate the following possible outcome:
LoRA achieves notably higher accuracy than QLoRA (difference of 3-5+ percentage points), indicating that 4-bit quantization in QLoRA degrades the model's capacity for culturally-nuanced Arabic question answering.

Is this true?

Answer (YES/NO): NO